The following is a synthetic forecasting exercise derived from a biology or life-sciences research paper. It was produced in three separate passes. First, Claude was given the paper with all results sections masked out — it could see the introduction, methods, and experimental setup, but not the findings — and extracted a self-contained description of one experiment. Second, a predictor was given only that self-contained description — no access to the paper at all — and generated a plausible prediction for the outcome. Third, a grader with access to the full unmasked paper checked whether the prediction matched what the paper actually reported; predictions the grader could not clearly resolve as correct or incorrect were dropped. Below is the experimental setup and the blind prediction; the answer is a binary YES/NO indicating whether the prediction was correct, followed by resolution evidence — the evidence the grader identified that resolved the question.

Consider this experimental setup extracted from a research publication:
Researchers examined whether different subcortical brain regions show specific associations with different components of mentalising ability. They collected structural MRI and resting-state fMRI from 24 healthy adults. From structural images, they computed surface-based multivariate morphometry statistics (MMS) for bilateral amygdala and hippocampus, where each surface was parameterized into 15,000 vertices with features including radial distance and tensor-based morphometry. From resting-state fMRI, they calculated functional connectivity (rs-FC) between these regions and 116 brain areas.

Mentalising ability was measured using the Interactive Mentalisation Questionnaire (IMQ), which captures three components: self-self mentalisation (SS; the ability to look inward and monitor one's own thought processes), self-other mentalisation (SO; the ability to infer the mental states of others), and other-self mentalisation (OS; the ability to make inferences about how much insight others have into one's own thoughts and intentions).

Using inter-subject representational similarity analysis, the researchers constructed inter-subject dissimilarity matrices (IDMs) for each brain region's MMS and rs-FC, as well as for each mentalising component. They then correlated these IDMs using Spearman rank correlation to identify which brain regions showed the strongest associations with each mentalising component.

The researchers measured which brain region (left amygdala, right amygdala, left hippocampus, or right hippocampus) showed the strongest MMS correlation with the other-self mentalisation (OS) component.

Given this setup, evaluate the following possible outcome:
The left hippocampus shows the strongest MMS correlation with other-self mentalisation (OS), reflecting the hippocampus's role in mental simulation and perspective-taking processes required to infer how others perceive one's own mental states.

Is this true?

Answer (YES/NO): NO